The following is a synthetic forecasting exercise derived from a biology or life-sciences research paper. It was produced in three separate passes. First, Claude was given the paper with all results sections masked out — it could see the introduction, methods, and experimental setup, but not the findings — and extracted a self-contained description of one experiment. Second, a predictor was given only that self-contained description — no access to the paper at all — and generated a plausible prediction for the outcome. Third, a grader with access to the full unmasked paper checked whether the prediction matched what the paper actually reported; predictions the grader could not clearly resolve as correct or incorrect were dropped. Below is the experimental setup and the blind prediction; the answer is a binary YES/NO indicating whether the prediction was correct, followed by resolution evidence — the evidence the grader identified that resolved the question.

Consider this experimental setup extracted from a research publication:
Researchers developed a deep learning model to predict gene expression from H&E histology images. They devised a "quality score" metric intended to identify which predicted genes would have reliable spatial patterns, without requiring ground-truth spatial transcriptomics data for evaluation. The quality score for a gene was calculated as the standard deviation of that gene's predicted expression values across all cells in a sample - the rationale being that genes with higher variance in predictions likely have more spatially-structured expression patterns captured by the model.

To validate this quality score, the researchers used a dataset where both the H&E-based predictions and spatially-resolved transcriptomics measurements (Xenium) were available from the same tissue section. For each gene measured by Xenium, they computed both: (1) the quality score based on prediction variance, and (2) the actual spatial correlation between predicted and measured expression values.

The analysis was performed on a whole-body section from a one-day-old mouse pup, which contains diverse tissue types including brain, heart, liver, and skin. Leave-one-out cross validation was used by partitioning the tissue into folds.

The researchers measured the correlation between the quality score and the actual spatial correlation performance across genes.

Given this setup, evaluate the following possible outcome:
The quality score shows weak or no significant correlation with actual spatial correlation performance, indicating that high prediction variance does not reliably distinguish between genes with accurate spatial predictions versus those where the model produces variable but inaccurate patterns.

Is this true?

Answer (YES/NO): NO